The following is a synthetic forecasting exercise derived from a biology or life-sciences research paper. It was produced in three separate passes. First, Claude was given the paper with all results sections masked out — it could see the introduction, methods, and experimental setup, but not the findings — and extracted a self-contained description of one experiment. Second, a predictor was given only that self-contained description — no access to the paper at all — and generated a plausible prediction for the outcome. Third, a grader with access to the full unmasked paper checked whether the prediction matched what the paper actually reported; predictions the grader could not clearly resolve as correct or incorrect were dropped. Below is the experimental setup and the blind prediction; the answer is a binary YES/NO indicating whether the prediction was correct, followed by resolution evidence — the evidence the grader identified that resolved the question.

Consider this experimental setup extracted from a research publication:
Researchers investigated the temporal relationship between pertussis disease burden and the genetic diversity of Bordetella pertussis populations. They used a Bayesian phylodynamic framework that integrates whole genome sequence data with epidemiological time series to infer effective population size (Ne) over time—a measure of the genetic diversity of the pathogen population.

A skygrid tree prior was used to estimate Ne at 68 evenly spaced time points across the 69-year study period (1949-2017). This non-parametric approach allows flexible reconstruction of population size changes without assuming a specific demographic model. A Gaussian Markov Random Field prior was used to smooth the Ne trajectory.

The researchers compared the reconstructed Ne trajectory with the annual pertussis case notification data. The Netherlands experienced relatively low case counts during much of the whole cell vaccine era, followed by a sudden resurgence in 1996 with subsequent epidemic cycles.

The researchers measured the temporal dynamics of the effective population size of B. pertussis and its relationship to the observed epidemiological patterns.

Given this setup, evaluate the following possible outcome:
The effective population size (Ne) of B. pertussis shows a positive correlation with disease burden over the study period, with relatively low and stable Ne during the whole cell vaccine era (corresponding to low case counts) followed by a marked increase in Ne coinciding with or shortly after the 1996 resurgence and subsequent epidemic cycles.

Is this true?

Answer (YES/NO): NO